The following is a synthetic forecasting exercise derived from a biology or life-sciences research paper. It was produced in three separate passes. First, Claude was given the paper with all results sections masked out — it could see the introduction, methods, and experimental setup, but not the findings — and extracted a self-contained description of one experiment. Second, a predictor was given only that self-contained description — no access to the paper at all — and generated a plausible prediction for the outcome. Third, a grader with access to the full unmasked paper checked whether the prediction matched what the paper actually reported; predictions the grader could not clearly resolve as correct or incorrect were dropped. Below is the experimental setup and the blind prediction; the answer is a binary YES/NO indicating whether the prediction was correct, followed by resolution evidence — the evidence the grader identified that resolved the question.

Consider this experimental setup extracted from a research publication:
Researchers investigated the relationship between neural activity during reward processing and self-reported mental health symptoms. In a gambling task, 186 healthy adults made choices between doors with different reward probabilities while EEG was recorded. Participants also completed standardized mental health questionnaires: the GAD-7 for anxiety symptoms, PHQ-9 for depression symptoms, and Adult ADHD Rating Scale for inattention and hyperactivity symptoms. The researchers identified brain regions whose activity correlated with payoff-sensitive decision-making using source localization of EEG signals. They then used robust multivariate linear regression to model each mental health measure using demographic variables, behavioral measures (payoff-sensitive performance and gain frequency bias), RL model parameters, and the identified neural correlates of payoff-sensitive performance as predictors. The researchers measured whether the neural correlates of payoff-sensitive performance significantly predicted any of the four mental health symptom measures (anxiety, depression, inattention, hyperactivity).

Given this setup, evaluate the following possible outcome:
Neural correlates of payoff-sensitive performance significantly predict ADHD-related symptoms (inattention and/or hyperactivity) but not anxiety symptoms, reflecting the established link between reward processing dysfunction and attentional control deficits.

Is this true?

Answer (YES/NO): NO